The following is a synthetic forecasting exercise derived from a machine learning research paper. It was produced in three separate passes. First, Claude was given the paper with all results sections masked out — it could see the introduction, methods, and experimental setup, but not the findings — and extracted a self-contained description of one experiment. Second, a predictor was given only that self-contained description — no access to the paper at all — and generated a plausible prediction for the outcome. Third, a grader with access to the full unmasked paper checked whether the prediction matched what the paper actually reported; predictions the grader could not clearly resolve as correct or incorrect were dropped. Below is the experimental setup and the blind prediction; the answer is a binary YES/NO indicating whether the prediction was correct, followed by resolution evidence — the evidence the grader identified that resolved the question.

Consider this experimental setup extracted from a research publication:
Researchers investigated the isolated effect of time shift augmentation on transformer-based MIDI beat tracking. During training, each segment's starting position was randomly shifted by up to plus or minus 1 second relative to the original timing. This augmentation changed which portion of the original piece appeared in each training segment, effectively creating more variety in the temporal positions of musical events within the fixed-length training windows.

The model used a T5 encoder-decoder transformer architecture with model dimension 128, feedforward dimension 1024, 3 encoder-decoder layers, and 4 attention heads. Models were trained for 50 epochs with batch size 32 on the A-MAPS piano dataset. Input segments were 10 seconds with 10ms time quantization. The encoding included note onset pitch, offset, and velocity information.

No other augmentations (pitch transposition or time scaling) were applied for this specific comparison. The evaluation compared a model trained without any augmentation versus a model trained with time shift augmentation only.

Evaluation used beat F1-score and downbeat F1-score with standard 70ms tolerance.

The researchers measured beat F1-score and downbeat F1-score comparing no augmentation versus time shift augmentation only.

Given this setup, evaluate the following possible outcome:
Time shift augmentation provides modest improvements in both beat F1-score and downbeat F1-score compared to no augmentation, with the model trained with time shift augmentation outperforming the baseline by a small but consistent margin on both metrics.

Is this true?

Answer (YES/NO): NO